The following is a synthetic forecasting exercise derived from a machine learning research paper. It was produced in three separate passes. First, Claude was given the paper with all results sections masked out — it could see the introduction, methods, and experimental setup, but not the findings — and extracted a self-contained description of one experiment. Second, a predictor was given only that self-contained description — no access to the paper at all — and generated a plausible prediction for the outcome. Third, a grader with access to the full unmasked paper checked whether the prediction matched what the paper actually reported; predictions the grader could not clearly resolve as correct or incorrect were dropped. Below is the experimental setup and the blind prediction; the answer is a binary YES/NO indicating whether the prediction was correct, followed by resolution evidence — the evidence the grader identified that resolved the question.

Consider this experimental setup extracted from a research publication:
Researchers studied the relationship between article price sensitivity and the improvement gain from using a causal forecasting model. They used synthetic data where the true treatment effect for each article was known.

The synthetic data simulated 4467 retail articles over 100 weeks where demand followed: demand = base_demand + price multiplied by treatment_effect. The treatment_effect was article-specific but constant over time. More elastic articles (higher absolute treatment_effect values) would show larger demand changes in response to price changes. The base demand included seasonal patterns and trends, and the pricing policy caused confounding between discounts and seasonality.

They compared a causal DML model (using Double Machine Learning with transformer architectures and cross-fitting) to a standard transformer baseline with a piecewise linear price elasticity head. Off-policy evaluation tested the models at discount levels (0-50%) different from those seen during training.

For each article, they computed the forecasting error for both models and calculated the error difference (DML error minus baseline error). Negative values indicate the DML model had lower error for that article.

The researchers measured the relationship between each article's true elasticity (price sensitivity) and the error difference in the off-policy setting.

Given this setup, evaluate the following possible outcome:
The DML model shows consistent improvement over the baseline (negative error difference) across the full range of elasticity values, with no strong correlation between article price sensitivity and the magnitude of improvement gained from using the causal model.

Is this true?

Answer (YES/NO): NO